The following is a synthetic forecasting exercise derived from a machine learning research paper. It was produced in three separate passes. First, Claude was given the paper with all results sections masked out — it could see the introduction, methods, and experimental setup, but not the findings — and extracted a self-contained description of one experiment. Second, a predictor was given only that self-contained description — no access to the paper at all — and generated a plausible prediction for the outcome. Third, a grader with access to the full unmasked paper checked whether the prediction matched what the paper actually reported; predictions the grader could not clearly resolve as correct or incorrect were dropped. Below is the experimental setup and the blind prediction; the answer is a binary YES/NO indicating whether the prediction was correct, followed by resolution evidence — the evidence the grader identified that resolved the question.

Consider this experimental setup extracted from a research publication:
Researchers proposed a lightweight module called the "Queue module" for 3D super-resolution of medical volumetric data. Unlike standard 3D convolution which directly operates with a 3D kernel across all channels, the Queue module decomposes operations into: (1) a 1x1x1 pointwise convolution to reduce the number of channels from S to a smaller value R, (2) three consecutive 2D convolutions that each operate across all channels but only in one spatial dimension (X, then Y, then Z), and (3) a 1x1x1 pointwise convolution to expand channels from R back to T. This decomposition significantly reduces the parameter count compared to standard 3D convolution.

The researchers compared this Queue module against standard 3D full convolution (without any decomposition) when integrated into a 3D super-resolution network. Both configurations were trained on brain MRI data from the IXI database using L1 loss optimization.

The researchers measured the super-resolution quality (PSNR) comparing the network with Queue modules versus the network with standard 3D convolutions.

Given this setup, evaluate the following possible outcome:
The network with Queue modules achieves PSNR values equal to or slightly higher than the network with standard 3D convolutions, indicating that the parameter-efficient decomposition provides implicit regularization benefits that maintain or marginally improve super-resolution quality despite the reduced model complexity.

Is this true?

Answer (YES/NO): YES